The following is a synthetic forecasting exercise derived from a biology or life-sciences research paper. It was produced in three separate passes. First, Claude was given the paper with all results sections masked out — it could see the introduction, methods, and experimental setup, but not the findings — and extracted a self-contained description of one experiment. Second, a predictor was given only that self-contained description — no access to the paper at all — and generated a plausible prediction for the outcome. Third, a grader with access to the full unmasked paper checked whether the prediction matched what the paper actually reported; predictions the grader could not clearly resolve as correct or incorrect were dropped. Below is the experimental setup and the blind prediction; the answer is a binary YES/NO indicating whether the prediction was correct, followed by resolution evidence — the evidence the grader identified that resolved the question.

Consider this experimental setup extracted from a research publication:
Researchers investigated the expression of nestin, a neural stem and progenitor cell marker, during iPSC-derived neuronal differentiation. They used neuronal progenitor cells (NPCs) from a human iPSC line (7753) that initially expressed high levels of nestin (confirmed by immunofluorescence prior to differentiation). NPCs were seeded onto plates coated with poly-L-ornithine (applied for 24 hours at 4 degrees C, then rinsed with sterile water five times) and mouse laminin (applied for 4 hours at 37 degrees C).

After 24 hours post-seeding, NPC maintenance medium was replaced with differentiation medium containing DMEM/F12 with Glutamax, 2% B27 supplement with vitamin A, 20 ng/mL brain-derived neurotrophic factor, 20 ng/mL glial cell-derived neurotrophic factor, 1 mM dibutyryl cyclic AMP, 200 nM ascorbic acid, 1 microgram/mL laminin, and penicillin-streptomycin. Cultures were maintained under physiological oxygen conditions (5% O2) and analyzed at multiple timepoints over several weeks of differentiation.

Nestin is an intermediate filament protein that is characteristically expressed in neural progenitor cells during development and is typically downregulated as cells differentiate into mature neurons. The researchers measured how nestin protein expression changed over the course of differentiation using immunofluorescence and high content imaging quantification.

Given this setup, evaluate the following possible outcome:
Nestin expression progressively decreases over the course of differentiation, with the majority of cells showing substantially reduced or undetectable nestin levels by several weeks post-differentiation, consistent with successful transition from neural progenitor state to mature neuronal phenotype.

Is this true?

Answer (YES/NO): NO